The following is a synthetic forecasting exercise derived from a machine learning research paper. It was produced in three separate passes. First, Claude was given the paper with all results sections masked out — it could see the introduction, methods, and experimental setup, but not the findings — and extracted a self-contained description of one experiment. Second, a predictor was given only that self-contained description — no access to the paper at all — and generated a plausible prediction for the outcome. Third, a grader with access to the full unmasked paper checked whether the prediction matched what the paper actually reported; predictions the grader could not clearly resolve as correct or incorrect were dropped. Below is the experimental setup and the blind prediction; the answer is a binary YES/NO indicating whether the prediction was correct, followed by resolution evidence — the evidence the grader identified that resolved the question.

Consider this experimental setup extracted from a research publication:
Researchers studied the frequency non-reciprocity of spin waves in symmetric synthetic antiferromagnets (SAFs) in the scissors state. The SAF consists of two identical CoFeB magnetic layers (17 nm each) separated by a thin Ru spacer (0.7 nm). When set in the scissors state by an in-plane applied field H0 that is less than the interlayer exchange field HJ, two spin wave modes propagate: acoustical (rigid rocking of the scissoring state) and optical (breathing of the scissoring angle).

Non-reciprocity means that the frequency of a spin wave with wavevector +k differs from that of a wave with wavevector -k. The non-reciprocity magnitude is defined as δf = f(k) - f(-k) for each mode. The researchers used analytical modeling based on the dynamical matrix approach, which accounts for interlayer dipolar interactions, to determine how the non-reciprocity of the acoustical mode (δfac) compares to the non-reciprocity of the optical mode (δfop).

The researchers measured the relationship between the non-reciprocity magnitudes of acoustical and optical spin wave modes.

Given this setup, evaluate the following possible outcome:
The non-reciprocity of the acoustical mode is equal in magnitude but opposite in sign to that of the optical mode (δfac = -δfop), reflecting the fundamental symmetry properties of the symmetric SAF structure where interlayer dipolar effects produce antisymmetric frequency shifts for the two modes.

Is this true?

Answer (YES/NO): YES